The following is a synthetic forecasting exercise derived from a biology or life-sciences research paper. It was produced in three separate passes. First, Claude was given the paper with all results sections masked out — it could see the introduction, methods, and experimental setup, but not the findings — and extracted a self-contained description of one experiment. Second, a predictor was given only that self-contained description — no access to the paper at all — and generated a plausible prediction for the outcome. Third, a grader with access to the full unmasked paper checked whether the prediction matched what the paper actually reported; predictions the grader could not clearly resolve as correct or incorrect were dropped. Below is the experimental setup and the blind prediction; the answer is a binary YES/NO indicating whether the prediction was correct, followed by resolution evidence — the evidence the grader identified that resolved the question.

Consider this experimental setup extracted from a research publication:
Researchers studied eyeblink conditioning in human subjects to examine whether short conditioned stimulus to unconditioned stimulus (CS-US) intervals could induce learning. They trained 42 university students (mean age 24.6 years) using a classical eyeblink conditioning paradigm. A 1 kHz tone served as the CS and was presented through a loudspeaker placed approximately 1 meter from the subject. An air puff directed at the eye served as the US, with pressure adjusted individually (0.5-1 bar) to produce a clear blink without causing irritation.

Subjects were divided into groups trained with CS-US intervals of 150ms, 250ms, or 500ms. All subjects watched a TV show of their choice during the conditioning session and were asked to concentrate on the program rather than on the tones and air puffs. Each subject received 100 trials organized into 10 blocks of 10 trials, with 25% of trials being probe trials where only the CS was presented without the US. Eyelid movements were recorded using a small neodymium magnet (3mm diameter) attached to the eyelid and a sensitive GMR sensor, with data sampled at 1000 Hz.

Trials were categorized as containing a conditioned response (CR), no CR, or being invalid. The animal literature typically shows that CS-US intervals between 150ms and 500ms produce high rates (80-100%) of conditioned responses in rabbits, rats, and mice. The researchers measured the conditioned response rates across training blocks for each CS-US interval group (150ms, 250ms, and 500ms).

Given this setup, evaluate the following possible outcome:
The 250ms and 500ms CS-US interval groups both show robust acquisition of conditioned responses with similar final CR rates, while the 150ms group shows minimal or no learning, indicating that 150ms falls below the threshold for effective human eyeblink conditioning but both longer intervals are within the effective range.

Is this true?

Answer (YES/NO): NO